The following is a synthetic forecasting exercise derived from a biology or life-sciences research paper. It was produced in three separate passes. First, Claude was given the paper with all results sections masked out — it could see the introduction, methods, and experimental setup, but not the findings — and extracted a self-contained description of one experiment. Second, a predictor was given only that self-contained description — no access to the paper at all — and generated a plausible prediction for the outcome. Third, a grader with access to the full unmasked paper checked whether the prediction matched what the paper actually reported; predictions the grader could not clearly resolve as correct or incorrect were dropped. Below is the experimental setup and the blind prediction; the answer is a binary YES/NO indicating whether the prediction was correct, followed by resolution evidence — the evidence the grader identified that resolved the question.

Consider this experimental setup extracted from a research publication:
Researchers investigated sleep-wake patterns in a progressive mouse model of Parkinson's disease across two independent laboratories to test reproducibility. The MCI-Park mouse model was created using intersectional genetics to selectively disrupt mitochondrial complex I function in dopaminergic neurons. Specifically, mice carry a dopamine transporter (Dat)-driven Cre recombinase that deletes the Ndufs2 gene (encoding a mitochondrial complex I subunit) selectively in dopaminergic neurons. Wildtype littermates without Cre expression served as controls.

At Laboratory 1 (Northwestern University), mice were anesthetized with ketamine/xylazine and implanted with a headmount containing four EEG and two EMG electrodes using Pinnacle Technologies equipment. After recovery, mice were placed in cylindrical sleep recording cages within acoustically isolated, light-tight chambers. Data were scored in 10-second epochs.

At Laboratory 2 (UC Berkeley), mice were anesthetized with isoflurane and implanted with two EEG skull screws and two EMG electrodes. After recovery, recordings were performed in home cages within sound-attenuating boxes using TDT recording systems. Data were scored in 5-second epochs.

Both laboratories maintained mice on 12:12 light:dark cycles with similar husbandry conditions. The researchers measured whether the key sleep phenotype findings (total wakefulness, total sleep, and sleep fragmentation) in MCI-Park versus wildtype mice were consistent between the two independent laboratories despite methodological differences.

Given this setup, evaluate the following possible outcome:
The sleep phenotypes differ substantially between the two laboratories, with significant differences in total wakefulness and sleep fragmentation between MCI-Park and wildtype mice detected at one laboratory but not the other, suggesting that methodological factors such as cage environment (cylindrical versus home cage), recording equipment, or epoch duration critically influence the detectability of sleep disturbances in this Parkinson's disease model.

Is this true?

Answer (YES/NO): NO